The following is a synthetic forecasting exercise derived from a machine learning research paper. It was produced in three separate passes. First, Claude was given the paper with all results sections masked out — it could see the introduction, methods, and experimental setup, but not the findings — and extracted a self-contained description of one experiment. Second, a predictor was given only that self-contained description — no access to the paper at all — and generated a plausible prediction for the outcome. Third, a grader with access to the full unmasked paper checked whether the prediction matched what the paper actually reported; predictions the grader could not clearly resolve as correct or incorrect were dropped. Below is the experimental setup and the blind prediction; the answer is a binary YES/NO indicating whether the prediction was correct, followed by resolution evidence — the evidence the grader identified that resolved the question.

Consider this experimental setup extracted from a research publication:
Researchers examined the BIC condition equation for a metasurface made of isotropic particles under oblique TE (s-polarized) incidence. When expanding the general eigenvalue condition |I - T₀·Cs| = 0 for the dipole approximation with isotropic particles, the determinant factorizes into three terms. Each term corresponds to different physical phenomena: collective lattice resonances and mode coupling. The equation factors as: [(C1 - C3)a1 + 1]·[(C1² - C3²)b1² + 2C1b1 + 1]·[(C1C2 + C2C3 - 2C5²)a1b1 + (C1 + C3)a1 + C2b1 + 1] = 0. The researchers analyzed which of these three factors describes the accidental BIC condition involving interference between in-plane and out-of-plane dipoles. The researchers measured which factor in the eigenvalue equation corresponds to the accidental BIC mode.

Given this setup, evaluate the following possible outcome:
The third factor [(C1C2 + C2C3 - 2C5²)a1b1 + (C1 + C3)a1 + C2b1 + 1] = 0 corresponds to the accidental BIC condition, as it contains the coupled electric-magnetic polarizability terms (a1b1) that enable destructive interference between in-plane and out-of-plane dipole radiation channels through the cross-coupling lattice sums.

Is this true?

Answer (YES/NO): YES